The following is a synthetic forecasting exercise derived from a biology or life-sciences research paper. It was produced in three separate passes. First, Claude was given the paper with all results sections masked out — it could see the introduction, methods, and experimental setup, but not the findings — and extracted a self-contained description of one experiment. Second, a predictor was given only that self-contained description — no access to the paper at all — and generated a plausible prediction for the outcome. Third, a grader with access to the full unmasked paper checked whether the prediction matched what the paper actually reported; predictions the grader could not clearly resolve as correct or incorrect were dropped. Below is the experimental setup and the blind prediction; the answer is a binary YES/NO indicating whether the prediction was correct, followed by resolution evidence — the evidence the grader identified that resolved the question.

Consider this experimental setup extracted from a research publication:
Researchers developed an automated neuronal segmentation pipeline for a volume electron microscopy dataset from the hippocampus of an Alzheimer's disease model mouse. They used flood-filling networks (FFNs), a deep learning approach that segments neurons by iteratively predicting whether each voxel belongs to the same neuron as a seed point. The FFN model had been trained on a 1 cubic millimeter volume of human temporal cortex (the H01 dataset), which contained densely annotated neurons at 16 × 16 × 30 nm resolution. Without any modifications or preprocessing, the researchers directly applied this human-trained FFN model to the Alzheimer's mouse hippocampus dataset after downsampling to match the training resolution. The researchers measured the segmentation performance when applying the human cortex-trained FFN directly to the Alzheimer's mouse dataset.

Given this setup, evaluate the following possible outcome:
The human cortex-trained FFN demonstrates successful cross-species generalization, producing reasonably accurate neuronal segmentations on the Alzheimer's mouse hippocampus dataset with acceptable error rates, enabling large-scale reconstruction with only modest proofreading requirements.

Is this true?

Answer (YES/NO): NO